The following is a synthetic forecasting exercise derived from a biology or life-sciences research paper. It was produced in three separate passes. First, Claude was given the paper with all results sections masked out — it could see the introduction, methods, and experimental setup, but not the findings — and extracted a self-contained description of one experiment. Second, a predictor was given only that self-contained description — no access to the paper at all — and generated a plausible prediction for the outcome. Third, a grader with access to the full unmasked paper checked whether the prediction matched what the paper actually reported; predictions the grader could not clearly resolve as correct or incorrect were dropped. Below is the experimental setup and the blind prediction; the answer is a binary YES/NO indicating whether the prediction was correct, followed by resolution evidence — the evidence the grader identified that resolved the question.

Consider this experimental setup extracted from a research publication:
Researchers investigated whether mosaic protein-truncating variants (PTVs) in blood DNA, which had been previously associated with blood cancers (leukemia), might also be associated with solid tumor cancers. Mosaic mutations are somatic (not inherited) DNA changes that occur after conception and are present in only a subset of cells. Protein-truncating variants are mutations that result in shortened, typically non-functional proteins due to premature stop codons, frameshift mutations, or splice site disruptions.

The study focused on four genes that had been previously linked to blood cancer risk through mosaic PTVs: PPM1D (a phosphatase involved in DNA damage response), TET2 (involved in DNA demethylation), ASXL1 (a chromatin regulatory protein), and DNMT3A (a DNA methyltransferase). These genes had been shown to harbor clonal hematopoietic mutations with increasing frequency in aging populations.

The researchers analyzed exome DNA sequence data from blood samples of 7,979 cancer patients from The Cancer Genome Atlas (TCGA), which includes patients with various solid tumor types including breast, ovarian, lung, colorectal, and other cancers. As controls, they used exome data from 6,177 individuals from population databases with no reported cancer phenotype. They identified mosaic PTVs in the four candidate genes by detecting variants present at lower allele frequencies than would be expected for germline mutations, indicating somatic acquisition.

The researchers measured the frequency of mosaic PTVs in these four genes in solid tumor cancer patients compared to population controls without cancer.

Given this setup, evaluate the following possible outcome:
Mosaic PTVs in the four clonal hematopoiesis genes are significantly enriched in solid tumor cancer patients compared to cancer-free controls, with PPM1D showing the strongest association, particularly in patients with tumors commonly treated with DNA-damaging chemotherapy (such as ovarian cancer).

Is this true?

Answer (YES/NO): NO